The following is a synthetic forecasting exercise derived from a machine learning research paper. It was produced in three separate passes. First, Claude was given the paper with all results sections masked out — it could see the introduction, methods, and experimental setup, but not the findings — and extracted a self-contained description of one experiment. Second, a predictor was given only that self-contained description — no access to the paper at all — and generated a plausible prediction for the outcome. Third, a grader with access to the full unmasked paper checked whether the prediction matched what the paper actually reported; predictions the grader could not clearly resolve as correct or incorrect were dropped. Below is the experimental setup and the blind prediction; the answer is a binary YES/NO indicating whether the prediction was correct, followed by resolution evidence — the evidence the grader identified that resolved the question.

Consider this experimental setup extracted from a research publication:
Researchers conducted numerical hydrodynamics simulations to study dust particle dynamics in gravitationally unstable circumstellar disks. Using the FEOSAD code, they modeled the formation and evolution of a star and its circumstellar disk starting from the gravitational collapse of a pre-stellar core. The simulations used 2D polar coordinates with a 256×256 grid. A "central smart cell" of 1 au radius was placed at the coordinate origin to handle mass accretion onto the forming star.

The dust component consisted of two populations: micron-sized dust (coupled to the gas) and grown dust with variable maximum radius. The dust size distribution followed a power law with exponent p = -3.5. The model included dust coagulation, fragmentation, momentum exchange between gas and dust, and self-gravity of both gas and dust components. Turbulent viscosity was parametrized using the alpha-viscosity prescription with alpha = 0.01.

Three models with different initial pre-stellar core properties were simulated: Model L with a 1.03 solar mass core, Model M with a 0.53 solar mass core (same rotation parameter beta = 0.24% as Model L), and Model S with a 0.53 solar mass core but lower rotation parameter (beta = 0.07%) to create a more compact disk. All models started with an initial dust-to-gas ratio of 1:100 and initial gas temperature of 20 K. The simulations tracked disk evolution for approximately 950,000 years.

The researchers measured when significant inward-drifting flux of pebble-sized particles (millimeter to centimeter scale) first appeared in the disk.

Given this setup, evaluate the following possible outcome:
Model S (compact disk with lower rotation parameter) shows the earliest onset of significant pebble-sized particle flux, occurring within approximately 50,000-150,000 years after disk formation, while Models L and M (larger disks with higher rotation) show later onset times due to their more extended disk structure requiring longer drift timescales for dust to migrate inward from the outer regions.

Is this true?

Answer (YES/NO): NO